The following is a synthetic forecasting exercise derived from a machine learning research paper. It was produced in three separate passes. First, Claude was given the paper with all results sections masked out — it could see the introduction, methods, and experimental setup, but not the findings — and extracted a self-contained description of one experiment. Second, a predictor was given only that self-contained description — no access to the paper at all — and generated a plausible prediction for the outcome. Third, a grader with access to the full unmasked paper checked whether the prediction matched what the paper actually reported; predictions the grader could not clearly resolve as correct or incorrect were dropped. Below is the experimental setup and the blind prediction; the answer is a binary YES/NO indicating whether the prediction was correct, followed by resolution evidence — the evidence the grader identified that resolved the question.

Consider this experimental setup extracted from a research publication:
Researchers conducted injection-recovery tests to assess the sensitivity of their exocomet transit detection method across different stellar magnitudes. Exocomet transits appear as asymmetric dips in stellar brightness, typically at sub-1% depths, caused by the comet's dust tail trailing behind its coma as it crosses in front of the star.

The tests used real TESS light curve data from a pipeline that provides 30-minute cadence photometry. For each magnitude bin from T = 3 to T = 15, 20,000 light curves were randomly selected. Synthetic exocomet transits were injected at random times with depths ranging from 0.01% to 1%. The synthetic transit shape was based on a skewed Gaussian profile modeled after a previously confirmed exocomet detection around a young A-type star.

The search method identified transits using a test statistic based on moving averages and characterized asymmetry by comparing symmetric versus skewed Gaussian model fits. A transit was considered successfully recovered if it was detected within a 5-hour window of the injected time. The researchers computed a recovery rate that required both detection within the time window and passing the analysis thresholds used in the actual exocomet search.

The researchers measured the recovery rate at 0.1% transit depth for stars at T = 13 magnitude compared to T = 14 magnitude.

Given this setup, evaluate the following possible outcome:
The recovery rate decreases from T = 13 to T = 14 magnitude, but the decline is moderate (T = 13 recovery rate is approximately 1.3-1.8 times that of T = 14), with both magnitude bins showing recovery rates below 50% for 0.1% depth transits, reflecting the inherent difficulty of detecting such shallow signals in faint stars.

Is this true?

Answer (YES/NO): NO